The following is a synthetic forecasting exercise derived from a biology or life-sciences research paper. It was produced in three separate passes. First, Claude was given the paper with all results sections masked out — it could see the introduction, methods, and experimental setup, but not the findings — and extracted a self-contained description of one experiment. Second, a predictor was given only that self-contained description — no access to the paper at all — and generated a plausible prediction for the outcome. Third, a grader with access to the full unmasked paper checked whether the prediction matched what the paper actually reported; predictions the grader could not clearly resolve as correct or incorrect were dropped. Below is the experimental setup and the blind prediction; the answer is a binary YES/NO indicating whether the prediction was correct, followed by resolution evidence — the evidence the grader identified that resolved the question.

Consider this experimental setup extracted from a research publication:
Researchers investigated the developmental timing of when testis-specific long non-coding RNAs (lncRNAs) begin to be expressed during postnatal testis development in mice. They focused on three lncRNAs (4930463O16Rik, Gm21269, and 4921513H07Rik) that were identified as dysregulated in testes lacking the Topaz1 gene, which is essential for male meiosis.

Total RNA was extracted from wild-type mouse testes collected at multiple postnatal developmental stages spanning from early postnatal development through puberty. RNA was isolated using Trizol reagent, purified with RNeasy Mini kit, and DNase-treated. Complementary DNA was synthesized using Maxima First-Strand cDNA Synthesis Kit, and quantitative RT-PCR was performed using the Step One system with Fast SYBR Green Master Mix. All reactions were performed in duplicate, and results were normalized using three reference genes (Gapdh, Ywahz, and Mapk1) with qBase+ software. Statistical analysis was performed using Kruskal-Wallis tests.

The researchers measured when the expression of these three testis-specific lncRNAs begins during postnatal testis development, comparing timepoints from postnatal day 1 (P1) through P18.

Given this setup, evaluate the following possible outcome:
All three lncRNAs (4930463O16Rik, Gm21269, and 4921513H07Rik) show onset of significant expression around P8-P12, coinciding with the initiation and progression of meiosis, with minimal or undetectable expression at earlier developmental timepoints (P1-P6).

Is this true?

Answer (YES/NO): NO